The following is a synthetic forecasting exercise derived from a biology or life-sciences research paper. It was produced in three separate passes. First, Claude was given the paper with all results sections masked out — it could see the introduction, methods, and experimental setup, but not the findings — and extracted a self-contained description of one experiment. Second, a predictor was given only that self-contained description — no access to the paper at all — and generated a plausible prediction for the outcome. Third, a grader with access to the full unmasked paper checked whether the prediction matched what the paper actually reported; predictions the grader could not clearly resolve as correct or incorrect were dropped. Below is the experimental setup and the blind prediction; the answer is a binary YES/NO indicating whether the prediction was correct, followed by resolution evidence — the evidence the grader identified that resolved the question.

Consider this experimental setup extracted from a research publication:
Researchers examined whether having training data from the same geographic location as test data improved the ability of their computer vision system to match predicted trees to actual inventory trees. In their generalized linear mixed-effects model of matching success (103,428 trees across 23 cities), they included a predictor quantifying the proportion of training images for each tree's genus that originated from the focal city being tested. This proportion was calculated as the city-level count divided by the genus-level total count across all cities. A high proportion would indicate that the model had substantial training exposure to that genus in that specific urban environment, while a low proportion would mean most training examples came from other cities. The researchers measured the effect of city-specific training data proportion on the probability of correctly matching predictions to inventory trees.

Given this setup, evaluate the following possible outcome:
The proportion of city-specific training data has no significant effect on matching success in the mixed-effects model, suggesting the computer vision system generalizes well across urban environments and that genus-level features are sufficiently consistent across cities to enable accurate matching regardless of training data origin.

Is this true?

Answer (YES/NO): NO